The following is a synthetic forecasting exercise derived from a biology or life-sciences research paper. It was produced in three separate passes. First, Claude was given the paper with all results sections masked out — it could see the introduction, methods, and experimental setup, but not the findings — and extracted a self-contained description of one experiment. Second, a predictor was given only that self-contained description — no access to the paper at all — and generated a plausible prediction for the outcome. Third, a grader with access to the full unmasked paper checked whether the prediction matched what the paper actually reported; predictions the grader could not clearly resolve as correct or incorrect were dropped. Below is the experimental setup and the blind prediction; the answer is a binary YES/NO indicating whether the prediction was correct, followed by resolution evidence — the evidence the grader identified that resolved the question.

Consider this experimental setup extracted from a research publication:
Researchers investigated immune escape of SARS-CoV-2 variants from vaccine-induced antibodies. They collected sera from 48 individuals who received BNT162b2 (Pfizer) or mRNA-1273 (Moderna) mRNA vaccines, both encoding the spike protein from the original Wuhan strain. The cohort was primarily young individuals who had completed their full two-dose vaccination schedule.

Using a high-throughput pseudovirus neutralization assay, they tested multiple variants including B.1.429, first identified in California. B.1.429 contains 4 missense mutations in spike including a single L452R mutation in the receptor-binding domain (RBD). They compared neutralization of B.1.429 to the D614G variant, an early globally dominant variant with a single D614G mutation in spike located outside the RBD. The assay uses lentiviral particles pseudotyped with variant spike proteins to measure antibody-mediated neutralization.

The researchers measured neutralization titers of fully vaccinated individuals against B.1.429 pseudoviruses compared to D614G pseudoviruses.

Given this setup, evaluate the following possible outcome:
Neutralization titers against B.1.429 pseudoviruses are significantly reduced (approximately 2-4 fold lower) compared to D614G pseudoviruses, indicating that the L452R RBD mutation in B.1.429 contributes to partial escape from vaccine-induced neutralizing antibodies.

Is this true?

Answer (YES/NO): NO